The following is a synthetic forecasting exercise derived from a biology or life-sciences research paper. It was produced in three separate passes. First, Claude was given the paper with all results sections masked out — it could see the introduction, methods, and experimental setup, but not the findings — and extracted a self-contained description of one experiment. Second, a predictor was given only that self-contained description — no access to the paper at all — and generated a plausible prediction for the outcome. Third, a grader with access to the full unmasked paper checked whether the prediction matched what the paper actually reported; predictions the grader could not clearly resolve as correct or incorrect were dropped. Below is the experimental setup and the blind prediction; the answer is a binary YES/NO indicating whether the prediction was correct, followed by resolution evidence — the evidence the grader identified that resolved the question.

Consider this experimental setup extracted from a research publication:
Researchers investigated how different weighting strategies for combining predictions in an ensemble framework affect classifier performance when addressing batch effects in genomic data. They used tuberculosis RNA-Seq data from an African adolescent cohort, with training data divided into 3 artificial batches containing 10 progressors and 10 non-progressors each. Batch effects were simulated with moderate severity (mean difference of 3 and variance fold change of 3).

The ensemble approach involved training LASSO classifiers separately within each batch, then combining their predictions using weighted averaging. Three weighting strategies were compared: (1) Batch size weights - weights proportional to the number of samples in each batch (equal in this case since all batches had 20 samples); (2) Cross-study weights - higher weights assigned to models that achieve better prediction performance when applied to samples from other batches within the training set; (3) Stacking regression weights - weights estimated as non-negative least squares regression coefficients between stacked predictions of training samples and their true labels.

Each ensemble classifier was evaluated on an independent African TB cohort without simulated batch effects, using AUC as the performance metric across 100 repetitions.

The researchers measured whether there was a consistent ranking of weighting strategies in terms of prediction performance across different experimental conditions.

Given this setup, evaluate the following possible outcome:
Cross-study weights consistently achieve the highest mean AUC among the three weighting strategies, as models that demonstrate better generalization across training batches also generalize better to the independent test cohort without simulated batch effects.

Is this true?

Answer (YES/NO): NO